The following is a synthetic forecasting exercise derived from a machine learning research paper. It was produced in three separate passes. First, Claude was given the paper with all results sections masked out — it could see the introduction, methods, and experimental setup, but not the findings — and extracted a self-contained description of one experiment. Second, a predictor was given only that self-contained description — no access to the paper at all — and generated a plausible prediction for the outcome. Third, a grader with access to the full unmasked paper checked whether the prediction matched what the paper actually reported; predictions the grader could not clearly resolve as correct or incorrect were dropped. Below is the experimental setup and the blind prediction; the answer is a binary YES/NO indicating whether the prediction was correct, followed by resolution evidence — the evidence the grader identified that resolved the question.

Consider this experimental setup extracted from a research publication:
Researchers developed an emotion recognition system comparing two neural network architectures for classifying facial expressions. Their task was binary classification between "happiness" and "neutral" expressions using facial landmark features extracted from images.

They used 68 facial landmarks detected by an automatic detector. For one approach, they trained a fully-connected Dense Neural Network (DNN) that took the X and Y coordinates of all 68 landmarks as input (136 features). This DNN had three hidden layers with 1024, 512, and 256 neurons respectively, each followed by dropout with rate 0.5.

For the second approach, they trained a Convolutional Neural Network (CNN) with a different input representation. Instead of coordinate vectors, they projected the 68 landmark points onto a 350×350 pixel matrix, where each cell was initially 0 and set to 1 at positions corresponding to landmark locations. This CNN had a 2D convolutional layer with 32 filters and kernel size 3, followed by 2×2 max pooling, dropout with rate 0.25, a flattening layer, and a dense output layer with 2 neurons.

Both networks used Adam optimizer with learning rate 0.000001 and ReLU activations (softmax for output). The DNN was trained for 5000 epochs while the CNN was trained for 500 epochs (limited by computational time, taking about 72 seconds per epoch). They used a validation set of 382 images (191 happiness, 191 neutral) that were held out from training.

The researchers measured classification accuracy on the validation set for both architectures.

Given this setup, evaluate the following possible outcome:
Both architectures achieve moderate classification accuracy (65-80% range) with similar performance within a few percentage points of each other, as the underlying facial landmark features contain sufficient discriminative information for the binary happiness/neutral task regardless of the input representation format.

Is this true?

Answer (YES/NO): NO